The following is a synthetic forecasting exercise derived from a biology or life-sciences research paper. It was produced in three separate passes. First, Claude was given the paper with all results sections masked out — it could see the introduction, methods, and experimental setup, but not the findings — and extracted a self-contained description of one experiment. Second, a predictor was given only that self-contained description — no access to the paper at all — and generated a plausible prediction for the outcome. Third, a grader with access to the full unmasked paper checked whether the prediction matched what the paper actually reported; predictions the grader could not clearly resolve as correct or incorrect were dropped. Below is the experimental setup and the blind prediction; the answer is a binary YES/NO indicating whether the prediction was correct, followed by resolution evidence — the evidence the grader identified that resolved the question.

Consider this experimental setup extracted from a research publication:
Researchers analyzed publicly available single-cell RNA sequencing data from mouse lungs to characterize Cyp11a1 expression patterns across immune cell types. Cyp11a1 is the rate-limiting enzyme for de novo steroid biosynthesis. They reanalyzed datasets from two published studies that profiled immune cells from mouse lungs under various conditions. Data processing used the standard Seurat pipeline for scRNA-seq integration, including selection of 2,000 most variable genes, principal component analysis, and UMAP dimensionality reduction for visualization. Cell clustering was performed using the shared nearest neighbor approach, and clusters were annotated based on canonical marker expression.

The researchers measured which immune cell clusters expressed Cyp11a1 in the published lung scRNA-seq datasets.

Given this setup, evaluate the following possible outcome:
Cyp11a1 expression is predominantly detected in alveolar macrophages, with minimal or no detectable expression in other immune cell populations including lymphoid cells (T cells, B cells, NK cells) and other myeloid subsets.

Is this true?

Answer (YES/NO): NO